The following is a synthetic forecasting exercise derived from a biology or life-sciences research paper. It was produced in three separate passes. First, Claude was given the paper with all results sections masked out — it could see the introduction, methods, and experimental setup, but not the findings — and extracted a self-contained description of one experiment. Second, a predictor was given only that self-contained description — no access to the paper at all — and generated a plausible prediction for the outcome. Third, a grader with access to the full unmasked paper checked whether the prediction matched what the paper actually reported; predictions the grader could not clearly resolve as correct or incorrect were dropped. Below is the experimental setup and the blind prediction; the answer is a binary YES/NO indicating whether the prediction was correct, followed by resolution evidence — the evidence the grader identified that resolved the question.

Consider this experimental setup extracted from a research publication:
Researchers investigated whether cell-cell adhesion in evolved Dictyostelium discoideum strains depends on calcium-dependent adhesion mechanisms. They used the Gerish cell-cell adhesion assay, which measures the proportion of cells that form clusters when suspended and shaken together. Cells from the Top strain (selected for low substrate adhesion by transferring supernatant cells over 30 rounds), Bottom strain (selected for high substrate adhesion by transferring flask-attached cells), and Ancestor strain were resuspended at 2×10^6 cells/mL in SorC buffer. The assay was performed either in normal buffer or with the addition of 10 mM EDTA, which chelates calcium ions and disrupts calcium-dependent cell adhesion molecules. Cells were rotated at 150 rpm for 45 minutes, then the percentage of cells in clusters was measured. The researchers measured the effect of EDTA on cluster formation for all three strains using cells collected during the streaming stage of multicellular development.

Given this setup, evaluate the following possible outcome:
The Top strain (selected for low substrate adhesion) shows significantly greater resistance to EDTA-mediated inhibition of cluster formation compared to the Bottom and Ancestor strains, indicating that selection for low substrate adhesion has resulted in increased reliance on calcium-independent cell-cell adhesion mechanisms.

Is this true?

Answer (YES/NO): NO